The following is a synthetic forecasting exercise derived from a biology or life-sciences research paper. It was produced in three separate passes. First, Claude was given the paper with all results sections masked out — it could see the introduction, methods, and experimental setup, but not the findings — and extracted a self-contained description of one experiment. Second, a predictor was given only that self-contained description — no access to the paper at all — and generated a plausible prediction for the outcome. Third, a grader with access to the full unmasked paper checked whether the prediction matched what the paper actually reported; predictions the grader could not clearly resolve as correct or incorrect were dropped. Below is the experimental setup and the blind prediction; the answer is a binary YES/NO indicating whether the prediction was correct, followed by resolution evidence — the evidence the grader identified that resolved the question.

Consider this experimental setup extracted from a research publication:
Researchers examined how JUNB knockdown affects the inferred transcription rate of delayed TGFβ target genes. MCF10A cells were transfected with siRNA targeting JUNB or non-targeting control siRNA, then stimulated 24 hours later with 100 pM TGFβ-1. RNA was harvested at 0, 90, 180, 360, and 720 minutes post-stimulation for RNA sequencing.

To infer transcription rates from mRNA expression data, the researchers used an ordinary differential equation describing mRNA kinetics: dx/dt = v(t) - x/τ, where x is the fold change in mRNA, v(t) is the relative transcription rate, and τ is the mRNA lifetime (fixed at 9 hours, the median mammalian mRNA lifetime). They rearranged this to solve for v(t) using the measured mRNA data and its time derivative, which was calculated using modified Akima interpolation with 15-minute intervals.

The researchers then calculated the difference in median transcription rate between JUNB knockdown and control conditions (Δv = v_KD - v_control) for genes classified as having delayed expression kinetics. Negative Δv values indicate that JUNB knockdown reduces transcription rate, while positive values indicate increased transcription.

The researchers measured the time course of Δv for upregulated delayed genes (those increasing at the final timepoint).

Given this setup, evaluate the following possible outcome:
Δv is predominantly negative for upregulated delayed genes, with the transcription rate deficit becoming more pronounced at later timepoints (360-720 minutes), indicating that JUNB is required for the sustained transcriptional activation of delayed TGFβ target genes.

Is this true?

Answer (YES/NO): YES